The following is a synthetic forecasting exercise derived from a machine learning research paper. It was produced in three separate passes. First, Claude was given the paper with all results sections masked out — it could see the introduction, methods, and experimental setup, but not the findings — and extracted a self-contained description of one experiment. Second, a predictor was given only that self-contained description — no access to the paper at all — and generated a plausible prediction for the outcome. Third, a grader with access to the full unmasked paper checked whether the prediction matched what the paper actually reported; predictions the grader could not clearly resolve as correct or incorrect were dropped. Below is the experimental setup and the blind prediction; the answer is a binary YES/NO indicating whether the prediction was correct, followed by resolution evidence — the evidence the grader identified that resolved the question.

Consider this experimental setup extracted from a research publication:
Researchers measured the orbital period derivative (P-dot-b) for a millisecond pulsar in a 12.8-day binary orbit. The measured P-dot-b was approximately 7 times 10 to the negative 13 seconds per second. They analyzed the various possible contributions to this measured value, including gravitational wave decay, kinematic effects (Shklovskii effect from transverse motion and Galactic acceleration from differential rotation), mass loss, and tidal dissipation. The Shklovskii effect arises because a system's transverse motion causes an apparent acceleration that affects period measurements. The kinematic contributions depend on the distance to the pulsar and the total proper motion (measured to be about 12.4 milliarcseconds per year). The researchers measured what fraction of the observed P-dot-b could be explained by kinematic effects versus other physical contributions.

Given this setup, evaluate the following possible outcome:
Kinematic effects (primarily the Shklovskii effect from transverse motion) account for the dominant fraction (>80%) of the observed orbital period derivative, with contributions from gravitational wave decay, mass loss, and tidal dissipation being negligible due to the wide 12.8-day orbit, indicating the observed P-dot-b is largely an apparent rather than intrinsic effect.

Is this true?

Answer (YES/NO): NO